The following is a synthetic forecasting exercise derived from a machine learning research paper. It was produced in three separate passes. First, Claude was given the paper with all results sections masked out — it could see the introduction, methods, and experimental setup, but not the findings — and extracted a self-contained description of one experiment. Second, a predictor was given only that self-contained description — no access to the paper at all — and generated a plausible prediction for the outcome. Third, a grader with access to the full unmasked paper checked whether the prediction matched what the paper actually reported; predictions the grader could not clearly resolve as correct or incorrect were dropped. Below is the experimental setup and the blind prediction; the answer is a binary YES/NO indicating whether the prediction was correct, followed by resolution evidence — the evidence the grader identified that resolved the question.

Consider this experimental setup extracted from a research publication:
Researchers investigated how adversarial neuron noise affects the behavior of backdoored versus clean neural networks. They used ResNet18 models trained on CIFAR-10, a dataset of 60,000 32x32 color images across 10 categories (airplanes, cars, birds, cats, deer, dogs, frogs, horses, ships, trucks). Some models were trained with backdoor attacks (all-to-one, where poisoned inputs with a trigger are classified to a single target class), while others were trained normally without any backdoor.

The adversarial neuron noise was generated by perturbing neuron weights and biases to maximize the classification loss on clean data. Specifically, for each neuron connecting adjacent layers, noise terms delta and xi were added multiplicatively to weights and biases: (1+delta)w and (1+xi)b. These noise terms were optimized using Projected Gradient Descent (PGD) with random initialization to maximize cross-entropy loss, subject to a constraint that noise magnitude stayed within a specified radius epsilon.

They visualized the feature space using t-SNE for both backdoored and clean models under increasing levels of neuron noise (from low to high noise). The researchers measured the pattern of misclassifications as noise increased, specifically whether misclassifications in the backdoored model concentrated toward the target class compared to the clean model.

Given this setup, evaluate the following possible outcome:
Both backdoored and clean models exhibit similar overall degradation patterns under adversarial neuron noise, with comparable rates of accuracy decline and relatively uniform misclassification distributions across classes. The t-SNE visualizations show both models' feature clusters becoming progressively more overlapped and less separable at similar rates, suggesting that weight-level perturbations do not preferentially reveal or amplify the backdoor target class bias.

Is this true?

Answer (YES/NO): NO